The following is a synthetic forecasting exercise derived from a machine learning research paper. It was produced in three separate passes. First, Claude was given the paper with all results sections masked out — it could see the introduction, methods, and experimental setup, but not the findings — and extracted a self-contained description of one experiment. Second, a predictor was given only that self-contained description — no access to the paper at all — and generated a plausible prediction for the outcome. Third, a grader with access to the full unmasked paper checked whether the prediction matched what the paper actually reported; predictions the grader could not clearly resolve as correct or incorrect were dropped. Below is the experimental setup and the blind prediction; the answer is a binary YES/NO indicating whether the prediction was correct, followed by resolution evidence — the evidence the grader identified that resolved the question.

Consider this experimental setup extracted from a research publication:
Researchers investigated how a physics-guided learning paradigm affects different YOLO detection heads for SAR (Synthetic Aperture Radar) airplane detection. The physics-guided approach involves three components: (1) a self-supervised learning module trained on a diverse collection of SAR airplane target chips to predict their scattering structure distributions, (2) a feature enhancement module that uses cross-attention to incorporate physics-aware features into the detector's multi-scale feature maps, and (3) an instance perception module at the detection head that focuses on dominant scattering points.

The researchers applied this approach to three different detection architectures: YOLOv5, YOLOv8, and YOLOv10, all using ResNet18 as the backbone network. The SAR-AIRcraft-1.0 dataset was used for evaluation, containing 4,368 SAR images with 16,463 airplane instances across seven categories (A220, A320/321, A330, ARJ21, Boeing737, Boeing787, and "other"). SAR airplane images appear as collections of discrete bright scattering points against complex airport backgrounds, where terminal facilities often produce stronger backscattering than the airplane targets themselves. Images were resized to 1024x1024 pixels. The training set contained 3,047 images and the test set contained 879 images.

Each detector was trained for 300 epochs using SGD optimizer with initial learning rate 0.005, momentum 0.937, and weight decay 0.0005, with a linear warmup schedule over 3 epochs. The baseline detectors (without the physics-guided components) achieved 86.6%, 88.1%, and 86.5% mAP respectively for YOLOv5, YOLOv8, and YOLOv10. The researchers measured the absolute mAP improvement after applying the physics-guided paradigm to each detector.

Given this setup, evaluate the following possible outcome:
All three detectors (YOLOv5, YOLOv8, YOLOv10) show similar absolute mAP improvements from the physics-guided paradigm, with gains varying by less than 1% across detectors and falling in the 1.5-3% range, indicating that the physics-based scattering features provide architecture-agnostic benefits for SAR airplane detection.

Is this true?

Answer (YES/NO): NO